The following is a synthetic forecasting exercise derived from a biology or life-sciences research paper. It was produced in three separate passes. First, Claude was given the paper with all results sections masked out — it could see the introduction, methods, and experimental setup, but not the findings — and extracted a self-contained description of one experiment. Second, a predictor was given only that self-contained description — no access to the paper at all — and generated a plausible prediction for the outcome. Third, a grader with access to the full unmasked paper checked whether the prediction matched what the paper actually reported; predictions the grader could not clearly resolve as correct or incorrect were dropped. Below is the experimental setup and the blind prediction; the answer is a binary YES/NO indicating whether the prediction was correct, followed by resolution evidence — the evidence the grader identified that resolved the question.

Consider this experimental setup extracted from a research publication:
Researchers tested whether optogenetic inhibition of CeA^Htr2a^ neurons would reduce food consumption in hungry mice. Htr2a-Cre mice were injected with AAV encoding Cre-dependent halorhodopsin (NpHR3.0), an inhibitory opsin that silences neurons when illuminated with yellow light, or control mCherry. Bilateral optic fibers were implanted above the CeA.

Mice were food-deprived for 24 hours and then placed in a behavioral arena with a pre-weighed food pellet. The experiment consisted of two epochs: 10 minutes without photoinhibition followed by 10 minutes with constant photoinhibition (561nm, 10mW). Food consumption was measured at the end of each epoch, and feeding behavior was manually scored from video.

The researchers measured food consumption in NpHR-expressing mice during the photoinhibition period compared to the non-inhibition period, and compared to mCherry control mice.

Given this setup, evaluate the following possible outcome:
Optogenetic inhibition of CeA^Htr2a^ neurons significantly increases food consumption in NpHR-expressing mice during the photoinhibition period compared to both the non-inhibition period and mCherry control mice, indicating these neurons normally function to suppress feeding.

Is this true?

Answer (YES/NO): NO